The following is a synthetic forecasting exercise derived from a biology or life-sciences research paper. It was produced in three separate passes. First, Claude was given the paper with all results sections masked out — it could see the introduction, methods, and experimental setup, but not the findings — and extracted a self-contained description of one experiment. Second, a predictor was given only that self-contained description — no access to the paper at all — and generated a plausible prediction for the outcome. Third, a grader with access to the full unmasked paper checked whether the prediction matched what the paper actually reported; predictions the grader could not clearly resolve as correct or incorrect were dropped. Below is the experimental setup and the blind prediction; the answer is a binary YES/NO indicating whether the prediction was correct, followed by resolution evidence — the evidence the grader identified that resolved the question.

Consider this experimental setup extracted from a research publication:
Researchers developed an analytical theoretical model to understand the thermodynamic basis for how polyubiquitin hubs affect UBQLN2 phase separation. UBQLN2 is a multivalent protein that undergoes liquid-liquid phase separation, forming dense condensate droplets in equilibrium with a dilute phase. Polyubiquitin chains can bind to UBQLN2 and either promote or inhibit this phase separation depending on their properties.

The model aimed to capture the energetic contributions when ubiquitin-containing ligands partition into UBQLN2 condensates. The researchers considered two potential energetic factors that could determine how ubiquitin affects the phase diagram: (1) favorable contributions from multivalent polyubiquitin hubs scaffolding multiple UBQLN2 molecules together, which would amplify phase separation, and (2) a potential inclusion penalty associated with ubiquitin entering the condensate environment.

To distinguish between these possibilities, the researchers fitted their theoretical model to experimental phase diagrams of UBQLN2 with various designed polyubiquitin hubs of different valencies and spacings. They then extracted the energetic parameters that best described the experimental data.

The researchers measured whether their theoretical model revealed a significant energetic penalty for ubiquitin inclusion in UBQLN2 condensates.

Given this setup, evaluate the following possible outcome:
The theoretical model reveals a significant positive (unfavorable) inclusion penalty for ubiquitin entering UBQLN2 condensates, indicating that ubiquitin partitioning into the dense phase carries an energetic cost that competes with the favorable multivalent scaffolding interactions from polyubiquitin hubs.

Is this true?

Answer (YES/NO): YES